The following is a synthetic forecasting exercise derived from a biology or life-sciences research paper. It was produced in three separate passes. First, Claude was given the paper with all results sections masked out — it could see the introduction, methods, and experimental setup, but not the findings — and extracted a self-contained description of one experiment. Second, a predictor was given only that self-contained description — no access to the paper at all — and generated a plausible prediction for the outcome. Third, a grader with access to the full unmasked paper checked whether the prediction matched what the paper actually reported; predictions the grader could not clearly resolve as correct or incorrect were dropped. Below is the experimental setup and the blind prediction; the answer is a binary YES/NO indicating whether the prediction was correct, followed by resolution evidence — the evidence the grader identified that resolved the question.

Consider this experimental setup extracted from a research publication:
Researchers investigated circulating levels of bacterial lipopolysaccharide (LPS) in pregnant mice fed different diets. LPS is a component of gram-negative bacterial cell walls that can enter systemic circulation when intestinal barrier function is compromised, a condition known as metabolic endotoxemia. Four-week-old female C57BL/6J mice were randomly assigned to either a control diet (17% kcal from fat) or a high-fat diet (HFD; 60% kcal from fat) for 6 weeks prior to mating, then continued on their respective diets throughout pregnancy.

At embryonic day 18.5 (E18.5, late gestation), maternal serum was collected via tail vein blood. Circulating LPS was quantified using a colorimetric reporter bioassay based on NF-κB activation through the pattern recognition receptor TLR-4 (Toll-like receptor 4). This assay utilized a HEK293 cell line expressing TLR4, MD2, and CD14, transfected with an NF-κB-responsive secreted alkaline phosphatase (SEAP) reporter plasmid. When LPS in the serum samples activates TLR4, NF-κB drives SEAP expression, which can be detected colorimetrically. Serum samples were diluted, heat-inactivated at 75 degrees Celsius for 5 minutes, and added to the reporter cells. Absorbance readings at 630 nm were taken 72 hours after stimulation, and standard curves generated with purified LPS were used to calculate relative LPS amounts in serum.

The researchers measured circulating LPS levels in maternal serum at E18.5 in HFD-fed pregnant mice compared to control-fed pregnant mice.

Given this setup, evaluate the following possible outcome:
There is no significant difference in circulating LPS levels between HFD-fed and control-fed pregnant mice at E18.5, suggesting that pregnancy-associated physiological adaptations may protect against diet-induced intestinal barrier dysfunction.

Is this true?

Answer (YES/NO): NO